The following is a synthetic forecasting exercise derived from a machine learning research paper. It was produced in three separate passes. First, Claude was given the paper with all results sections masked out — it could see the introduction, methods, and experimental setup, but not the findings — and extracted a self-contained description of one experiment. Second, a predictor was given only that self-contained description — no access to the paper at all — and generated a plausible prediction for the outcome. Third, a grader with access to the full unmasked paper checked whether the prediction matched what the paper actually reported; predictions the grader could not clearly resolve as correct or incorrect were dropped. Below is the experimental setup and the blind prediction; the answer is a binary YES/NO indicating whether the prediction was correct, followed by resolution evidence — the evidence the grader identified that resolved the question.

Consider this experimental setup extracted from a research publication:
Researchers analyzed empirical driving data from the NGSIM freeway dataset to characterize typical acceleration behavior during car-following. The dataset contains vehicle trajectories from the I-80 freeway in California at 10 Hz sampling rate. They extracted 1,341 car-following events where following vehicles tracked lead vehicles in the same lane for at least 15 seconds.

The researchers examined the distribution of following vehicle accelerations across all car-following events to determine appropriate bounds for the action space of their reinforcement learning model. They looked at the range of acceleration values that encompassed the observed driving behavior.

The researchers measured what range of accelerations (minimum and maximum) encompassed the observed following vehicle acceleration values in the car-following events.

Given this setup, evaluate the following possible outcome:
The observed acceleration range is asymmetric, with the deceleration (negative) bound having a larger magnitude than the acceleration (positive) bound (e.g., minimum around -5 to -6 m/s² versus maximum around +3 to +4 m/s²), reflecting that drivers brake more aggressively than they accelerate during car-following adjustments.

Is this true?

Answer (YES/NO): NO